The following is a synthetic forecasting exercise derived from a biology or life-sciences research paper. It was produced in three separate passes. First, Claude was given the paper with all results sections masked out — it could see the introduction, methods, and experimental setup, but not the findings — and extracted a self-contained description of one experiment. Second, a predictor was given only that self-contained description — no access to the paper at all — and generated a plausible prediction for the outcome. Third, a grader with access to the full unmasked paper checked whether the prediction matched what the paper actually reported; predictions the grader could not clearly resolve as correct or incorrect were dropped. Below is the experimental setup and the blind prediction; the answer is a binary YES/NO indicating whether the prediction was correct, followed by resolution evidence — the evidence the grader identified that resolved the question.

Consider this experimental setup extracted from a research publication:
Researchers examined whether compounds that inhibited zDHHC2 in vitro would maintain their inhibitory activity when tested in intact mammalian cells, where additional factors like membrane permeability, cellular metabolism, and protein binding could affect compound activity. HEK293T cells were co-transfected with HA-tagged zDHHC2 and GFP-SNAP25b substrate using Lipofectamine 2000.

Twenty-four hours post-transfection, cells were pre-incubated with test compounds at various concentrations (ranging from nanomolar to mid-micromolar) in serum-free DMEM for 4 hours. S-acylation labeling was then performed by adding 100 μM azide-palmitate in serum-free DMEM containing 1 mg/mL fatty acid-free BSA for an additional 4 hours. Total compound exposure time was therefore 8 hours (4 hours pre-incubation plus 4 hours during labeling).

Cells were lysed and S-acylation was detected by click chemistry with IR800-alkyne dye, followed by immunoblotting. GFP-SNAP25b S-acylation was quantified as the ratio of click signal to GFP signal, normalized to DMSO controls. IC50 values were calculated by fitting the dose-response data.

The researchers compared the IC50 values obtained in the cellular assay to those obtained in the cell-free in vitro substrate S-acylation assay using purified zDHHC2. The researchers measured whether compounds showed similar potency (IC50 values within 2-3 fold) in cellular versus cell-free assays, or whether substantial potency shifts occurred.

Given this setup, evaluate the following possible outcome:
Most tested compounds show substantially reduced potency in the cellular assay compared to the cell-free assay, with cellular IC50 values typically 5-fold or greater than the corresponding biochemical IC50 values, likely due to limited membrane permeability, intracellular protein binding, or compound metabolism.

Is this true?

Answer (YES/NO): NO